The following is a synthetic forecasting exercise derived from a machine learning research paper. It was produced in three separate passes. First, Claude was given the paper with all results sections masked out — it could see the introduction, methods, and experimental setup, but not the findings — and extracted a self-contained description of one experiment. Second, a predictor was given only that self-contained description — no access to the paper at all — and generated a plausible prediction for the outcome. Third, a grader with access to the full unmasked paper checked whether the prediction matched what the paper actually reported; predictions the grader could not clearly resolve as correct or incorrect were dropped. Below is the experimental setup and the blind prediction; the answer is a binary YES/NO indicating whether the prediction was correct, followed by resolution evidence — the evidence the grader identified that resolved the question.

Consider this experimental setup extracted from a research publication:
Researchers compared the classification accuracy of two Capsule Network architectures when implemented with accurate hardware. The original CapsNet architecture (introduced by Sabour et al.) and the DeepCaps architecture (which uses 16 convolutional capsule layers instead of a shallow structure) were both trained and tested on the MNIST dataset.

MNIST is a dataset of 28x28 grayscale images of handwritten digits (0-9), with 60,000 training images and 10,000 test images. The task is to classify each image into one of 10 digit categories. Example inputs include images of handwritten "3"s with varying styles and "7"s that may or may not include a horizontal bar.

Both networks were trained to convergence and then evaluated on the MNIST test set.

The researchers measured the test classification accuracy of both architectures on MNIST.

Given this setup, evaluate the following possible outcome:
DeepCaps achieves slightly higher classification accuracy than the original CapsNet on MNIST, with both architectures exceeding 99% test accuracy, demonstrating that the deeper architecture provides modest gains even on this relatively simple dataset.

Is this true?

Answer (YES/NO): YES